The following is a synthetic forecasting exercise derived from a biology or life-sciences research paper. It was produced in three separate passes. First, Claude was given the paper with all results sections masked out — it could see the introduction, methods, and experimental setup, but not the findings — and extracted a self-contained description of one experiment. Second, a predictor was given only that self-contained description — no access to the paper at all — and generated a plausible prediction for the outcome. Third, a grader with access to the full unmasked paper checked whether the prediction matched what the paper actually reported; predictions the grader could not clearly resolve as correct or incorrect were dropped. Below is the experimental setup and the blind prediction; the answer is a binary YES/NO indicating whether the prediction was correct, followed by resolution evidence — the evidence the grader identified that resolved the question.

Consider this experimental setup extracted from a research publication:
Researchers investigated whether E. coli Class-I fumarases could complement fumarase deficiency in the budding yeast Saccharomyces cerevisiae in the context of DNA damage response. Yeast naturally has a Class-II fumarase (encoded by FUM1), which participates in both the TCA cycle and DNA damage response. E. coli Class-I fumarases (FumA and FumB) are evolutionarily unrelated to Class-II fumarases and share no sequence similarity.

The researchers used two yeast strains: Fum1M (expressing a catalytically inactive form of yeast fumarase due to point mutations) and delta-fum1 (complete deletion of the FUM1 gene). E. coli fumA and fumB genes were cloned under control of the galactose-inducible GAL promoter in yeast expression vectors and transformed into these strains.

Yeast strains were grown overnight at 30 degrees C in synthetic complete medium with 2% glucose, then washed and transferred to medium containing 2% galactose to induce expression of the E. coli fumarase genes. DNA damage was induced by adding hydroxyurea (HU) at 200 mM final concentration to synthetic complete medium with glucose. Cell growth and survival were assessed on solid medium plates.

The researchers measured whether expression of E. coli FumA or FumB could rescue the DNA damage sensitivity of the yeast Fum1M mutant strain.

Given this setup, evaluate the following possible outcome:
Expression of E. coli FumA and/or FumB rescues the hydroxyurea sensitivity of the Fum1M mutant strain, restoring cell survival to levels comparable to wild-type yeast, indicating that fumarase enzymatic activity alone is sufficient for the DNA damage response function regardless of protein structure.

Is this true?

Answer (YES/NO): YES